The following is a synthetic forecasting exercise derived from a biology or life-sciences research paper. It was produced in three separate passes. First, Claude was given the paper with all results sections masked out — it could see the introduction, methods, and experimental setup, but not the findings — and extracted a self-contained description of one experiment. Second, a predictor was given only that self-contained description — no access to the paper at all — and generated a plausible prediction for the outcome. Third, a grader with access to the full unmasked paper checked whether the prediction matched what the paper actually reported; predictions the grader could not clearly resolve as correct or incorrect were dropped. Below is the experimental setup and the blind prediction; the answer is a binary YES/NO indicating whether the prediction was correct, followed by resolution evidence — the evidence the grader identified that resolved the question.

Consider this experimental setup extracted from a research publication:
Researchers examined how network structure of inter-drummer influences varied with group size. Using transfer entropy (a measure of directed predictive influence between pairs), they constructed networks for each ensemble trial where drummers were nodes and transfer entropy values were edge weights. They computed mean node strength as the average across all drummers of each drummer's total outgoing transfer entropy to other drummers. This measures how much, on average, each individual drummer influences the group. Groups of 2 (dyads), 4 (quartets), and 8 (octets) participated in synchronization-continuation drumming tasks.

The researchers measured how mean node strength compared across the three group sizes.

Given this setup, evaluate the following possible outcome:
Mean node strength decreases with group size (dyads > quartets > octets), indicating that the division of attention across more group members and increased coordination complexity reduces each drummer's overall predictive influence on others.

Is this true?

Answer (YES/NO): NO